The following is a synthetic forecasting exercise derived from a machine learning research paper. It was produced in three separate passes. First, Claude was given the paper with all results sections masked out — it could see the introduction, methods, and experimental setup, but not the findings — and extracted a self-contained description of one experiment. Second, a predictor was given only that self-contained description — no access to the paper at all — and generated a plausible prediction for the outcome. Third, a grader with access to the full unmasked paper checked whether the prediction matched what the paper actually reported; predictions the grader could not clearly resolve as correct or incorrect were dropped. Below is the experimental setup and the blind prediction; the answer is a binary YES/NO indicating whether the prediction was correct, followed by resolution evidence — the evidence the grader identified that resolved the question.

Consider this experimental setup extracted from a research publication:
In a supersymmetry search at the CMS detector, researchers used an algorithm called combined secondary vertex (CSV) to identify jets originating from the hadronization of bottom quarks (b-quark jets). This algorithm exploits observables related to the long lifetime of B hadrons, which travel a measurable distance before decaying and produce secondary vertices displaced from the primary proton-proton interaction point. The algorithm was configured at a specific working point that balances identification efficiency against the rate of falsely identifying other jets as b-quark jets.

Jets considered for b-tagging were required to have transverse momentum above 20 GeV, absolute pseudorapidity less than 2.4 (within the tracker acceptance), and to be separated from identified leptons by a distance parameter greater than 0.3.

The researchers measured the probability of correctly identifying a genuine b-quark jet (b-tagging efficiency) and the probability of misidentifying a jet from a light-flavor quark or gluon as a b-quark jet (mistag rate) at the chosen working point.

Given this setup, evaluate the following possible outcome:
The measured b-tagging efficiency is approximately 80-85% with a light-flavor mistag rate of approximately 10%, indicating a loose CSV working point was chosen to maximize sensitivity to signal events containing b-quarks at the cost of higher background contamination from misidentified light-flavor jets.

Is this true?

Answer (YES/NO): NO